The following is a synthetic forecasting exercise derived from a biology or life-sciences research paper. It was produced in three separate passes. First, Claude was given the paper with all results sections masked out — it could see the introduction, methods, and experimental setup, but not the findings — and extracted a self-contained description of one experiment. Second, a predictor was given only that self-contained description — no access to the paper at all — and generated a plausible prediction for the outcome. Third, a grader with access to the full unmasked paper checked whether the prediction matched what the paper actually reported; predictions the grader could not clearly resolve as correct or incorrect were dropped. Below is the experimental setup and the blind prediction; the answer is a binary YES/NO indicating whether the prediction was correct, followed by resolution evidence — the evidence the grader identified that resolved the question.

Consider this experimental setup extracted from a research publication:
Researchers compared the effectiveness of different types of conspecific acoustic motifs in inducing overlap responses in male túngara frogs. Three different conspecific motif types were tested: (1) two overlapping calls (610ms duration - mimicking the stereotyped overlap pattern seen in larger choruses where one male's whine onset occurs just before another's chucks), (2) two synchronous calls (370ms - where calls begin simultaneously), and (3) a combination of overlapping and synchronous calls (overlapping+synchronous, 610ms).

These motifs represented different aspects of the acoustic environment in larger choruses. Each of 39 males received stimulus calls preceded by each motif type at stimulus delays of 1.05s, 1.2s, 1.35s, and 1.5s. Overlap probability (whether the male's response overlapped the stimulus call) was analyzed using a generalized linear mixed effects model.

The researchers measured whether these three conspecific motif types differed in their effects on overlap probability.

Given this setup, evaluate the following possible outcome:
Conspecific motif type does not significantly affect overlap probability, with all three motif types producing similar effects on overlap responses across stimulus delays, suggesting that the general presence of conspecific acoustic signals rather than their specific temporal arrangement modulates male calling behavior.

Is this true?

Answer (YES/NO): NO